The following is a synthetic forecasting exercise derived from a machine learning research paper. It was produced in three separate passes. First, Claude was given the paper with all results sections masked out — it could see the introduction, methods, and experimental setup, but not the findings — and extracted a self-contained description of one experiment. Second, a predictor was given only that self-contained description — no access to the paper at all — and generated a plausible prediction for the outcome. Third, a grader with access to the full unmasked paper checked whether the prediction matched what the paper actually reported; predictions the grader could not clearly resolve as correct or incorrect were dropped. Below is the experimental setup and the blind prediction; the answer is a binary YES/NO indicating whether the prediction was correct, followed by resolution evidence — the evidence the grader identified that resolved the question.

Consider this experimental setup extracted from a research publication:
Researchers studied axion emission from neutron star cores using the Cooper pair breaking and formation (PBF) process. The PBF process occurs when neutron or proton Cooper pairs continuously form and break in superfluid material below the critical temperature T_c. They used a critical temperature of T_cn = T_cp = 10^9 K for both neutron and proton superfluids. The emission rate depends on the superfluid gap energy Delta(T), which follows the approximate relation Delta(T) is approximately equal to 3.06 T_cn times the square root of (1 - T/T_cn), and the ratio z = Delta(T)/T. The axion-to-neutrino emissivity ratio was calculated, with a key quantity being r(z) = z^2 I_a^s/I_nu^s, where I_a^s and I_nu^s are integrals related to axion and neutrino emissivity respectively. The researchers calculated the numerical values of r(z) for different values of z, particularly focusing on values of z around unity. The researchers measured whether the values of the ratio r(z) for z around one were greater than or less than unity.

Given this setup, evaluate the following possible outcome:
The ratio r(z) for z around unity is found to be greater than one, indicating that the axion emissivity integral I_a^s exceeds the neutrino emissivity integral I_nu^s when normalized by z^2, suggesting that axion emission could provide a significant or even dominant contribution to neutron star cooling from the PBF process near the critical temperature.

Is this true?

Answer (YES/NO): NO